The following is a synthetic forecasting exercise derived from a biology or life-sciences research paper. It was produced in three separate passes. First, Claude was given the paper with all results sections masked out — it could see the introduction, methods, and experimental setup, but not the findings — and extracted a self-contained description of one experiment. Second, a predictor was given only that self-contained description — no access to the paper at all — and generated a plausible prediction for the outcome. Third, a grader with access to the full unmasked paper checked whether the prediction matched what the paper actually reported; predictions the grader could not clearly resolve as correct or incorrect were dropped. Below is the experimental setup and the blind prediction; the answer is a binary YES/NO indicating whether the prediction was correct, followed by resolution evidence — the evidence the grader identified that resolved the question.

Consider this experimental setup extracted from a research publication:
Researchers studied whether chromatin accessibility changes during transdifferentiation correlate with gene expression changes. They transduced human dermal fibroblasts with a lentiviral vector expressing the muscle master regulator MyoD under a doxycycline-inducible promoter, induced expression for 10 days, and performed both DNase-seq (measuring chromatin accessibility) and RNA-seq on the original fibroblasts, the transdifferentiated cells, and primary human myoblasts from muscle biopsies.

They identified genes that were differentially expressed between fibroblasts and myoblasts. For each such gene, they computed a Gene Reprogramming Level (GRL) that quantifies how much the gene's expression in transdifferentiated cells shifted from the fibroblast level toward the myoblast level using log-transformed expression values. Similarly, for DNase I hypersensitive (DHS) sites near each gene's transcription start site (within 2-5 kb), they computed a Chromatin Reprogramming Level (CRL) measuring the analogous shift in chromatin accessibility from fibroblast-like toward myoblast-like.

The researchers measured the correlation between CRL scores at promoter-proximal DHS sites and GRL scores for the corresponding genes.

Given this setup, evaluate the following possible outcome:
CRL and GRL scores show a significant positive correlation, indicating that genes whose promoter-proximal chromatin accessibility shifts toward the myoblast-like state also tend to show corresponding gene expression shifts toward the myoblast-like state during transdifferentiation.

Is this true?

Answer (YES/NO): YES